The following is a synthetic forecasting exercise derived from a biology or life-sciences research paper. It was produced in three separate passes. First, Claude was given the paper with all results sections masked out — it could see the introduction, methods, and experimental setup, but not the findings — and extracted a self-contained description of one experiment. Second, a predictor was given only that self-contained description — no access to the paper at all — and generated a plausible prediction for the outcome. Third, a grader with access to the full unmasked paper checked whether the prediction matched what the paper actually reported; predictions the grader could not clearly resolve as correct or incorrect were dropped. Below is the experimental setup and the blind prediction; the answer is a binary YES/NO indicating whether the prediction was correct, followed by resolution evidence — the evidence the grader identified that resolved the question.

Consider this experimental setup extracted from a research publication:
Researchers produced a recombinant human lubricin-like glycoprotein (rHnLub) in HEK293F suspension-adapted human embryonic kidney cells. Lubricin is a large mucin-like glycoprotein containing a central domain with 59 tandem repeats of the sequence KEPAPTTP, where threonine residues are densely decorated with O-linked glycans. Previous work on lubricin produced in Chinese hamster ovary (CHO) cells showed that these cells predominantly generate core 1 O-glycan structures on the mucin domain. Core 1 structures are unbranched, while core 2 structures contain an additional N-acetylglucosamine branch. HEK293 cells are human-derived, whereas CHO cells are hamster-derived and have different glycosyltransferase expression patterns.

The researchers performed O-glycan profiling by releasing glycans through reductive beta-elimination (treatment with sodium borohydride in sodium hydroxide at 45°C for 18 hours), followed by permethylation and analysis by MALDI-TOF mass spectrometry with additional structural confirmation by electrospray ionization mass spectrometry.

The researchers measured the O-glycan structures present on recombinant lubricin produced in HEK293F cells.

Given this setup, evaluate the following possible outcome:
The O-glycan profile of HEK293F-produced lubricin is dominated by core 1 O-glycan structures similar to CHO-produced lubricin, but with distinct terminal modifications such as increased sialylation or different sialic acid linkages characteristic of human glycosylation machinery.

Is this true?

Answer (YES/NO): NO